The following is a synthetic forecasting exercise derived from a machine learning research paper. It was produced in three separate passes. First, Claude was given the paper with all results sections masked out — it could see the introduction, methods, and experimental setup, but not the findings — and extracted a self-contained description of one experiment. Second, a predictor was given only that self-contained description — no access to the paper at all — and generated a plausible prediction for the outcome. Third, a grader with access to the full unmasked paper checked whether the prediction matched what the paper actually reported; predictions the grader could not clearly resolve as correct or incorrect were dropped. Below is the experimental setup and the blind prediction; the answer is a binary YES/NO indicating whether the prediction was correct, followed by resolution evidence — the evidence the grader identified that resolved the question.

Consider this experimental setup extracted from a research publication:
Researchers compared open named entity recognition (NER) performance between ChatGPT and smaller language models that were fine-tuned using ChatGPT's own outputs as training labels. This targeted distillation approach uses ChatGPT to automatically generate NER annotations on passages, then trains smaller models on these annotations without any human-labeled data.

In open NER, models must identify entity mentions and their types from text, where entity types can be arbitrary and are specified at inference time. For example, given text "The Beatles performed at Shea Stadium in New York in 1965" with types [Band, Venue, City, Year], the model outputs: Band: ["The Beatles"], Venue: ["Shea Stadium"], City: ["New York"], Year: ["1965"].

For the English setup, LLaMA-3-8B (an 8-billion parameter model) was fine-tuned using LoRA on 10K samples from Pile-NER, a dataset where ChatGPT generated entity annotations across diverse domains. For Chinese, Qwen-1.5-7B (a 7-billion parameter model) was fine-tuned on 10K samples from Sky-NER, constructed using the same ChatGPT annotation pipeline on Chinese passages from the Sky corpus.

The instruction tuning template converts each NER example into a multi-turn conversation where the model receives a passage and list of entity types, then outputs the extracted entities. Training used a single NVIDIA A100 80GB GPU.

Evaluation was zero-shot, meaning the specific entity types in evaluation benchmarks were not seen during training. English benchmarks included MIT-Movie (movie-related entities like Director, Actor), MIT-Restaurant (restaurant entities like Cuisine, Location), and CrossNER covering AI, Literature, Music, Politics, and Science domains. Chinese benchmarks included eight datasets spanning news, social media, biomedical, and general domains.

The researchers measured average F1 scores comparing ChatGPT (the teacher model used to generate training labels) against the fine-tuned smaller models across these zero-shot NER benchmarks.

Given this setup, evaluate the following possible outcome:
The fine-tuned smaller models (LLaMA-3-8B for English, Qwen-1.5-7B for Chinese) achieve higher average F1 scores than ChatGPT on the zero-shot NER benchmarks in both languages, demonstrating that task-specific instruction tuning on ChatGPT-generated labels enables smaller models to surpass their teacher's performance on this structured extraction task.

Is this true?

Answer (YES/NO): YES